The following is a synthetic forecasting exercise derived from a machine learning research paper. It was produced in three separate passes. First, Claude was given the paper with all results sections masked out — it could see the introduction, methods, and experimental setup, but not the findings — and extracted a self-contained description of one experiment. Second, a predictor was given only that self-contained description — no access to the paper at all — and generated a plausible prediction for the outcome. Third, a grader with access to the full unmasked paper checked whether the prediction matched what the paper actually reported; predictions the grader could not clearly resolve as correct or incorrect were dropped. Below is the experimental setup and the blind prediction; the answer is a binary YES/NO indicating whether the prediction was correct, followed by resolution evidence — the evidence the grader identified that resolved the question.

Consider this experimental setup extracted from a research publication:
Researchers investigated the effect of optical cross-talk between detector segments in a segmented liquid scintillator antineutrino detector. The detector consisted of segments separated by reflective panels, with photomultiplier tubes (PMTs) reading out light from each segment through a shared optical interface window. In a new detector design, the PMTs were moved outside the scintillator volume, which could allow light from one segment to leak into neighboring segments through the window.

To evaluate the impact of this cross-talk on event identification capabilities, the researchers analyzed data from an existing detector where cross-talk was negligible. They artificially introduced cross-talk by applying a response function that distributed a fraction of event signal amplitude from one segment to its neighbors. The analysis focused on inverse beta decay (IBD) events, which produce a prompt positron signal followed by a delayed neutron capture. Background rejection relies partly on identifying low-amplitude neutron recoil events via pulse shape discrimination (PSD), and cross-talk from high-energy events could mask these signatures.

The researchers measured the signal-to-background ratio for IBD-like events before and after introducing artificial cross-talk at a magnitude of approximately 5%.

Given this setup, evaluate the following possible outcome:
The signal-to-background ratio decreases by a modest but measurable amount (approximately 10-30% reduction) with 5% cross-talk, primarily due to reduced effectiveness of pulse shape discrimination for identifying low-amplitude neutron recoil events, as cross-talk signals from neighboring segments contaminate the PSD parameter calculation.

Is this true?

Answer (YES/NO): NO